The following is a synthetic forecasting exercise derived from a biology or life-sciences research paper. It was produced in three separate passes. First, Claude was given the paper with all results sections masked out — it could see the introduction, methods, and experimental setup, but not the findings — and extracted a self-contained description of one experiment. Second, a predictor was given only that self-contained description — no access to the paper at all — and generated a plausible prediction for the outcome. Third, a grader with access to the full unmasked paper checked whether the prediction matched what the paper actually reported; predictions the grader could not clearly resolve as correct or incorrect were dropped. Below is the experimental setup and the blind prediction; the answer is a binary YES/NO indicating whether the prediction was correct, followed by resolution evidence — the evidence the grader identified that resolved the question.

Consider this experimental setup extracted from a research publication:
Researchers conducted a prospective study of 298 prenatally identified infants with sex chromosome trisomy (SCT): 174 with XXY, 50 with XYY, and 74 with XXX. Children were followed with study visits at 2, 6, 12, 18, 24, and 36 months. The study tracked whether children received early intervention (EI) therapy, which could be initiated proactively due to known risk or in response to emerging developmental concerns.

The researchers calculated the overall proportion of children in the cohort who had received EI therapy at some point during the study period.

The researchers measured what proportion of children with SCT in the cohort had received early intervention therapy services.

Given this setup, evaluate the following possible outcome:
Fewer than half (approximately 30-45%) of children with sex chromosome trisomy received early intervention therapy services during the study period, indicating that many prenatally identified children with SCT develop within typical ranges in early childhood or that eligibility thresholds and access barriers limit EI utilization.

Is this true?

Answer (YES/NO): NO